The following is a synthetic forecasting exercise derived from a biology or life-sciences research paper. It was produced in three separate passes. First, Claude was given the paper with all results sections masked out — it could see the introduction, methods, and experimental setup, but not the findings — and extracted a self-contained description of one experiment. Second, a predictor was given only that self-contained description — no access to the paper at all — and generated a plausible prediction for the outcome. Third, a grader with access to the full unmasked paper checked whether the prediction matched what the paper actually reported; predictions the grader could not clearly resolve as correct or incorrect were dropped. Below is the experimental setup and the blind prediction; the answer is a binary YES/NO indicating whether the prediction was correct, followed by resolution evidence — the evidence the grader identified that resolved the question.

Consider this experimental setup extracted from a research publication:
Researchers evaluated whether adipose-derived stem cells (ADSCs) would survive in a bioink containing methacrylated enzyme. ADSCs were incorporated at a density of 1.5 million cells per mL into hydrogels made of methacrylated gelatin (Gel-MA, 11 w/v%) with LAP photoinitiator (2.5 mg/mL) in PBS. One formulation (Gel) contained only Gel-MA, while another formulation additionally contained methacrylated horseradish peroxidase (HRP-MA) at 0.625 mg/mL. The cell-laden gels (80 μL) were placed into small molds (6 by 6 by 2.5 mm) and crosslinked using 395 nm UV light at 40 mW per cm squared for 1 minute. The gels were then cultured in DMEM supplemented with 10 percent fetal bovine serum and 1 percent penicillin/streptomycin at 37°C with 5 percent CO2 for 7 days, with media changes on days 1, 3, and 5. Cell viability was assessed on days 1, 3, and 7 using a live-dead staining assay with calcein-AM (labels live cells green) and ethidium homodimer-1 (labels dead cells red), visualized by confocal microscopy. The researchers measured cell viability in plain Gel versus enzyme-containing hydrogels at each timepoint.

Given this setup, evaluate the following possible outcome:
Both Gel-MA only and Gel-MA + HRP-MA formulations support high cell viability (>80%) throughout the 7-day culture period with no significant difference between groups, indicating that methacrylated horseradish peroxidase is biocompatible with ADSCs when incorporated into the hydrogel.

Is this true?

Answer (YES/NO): YES